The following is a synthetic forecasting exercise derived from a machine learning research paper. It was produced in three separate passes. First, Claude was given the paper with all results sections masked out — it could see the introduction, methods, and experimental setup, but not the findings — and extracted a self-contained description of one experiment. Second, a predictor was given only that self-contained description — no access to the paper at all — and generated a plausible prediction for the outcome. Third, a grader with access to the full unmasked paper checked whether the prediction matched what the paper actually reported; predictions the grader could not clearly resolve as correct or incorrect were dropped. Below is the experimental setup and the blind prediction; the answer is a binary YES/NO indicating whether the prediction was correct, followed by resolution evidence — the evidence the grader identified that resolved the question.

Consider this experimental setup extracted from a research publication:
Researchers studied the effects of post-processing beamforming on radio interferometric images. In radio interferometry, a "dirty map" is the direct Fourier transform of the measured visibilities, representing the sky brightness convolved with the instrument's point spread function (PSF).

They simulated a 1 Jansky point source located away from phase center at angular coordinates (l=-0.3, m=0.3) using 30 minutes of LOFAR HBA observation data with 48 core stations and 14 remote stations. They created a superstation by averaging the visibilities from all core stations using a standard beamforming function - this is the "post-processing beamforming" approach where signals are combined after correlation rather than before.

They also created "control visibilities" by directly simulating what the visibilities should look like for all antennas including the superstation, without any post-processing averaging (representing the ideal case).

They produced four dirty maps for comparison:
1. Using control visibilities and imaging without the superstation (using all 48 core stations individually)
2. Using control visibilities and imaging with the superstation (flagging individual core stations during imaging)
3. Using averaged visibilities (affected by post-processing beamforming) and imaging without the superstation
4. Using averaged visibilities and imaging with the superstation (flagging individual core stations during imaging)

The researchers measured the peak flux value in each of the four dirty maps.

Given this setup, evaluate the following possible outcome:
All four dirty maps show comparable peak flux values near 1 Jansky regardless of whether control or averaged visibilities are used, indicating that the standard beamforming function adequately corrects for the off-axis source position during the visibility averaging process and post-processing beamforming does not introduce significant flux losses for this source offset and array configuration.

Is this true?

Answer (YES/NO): NO